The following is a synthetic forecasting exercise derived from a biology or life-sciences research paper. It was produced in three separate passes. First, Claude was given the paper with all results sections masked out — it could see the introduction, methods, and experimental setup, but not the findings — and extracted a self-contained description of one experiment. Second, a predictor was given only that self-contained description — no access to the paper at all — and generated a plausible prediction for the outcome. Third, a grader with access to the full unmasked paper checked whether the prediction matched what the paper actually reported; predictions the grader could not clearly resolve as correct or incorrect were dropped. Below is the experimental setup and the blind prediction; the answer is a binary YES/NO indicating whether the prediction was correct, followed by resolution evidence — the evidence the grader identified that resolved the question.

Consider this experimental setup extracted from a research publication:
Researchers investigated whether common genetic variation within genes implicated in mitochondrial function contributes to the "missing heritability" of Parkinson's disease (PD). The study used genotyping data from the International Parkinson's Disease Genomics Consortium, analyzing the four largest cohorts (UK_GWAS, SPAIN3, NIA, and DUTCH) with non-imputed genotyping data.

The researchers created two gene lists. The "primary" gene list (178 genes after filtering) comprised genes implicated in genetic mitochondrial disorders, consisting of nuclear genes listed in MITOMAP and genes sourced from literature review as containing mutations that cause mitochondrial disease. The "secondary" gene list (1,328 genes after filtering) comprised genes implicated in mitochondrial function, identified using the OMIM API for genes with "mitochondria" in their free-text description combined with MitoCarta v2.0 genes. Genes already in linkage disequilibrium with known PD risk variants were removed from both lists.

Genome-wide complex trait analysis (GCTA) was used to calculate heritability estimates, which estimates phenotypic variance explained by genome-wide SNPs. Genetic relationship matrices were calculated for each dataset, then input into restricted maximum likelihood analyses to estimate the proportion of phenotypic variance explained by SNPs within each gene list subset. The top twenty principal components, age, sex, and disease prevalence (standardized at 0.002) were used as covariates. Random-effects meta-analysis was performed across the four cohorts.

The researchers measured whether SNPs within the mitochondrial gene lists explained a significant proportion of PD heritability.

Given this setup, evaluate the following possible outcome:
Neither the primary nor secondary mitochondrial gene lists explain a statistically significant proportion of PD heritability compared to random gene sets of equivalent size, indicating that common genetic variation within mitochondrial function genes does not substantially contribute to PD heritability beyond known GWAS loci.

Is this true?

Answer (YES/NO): NO